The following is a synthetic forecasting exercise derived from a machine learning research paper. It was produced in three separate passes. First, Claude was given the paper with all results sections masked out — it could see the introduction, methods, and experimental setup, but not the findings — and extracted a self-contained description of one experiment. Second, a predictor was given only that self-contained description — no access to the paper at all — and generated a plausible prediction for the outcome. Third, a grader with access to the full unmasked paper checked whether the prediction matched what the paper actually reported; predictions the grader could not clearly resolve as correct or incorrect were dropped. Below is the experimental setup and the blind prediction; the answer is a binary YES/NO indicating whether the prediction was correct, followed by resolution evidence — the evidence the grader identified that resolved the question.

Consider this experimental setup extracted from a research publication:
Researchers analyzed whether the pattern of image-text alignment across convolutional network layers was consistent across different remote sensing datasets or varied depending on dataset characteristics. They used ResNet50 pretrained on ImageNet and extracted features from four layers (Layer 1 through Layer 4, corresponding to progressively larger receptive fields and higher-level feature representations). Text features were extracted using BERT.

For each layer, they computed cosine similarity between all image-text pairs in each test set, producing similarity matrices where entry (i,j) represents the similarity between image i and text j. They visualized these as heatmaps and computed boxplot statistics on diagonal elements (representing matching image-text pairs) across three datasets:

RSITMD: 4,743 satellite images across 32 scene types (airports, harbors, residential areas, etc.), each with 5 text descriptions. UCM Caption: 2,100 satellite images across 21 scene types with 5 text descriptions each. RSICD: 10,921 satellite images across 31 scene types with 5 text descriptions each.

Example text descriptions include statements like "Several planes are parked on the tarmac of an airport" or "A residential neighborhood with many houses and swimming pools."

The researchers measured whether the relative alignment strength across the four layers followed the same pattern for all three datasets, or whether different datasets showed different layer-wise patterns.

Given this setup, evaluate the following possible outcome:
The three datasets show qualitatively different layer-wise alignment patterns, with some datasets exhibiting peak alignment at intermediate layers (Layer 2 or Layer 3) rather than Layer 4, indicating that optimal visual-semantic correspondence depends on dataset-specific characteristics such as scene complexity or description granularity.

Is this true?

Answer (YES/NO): NO